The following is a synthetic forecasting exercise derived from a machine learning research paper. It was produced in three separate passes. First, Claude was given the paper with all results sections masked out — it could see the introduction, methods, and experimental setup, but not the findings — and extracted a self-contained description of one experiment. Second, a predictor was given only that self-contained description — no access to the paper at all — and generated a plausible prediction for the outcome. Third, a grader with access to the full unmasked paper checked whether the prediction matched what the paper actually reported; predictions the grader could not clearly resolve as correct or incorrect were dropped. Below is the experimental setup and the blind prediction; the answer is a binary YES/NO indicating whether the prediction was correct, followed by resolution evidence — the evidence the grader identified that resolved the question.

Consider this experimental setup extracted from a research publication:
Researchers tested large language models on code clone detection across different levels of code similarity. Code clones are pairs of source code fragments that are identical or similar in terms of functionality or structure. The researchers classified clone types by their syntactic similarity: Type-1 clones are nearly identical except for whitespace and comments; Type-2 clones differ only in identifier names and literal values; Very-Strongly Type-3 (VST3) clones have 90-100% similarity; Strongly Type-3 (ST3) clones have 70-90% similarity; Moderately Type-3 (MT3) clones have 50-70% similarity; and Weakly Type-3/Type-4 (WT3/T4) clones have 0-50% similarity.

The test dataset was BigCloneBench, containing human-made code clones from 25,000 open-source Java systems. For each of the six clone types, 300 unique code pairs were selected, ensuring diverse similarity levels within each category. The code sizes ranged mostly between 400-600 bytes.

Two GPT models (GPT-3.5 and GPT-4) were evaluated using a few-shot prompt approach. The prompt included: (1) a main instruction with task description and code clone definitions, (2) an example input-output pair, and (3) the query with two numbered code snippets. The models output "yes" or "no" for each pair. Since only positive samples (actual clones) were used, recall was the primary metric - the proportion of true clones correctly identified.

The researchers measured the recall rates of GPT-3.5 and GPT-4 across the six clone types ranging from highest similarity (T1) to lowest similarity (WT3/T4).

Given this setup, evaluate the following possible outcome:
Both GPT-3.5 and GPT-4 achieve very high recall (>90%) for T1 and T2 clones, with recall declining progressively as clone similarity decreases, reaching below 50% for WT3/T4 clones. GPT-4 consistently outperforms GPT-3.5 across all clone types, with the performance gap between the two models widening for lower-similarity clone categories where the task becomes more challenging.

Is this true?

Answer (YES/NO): NO